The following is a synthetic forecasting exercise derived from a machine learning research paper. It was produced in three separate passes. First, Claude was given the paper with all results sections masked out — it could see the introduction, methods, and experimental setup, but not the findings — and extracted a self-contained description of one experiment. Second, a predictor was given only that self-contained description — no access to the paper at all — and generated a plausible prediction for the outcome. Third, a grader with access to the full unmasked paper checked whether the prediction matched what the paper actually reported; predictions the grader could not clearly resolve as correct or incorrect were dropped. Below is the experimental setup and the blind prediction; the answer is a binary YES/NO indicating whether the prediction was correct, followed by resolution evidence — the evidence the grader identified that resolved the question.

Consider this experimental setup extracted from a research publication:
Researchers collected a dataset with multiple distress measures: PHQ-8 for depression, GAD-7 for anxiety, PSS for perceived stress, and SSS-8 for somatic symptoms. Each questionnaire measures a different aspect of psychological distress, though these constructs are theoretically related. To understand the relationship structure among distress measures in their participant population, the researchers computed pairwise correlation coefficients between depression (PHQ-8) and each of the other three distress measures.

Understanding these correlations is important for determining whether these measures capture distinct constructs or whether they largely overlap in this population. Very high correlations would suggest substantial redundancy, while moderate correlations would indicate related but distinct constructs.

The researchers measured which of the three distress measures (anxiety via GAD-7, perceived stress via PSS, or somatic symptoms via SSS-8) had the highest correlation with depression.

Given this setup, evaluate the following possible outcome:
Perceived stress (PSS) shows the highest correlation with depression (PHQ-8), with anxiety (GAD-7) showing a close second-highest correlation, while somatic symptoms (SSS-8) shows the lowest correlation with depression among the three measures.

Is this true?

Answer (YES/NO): NO